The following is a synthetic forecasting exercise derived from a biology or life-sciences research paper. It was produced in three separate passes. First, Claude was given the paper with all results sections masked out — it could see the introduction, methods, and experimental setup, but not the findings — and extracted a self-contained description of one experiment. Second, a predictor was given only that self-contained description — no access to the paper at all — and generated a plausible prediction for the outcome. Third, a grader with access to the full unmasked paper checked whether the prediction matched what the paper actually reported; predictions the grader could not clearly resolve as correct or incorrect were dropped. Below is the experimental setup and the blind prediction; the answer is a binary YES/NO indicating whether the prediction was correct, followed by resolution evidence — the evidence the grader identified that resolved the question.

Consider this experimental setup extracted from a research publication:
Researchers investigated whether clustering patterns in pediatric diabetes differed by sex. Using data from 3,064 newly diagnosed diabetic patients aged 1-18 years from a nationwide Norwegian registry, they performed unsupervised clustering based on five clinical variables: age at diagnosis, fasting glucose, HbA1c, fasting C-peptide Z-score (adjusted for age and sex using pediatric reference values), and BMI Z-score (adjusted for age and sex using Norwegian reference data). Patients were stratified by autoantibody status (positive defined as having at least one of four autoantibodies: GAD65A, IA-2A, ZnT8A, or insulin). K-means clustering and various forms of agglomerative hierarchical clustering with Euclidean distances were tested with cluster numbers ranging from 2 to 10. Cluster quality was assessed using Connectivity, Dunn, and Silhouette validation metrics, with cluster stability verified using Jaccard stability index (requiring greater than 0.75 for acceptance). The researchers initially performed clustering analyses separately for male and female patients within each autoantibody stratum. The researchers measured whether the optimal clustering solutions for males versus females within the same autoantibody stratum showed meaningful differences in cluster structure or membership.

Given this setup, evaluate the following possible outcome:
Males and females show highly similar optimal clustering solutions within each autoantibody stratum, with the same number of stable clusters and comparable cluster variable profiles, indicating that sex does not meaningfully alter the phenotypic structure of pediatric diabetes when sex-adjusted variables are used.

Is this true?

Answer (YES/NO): YES